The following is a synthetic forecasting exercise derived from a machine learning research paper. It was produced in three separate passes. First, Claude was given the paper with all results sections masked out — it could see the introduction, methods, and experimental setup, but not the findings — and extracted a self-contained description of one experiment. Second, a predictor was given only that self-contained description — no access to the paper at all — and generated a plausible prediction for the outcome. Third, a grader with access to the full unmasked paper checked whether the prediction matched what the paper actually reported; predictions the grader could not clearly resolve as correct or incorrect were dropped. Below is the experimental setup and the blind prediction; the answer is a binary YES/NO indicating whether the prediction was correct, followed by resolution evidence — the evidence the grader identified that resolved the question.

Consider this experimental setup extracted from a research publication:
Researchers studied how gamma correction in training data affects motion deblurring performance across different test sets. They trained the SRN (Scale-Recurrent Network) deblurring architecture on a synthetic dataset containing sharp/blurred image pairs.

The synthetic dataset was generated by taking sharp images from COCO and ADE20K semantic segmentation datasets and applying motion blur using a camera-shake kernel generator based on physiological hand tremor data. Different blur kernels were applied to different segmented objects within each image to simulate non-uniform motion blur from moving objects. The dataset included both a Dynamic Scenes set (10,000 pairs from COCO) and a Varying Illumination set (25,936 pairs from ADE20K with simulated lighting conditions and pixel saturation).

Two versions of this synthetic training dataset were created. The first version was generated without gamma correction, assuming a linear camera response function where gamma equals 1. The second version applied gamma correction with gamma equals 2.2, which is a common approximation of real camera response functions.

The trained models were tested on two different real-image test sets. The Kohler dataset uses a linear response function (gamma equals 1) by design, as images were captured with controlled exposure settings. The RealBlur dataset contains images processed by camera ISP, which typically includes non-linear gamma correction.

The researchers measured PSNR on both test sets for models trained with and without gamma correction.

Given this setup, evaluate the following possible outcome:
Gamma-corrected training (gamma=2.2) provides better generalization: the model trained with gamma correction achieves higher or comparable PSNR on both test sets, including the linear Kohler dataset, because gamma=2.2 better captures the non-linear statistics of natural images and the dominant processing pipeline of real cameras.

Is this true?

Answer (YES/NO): NO